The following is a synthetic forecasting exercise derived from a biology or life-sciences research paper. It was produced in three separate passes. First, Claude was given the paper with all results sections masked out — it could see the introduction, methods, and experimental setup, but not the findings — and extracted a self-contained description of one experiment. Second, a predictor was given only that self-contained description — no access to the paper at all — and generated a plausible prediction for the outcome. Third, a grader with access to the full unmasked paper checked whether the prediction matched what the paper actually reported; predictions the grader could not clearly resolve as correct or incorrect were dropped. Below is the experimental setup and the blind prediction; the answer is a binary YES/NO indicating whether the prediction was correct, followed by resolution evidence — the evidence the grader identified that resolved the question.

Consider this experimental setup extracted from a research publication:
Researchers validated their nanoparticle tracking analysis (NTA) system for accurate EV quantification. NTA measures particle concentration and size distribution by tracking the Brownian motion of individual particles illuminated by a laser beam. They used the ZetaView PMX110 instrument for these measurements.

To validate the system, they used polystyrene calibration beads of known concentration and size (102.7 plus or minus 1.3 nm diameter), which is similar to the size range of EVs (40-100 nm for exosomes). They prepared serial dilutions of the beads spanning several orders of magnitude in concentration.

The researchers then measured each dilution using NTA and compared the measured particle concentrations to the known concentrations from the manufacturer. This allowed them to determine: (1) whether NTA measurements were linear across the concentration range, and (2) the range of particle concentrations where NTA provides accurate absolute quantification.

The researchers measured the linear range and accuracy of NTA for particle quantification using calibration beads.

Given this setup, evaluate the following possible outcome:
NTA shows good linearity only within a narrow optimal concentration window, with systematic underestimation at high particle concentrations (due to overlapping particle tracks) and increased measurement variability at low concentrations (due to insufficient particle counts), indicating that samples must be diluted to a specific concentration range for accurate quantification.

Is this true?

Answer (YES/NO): NO